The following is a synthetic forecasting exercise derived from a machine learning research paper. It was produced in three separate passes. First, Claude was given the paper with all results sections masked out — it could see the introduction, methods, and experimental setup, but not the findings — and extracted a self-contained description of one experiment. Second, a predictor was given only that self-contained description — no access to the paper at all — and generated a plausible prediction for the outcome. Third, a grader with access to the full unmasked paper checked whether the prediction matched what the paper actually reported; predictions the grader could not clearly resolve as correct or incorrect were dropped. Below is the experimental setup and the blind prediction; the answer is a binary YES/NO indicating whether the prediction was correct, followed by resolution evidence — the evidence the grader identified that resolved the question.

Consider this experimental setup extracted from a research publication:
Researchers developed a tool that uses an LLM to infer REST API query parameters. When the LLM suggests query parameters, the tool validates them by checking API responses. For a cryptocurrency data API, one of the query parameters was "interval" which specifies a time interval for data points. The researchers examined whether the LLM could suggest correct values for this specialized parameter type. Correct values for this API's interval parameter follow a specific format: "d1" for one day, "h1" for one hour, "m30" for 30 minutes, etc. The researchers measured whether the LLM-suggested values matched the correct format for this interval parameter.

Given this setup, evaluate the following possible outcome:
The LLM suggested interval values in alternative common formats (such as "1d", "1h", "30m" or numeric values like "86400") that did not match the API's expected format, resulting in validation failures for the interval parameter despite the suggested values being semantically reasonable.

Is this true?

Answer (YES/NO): NO